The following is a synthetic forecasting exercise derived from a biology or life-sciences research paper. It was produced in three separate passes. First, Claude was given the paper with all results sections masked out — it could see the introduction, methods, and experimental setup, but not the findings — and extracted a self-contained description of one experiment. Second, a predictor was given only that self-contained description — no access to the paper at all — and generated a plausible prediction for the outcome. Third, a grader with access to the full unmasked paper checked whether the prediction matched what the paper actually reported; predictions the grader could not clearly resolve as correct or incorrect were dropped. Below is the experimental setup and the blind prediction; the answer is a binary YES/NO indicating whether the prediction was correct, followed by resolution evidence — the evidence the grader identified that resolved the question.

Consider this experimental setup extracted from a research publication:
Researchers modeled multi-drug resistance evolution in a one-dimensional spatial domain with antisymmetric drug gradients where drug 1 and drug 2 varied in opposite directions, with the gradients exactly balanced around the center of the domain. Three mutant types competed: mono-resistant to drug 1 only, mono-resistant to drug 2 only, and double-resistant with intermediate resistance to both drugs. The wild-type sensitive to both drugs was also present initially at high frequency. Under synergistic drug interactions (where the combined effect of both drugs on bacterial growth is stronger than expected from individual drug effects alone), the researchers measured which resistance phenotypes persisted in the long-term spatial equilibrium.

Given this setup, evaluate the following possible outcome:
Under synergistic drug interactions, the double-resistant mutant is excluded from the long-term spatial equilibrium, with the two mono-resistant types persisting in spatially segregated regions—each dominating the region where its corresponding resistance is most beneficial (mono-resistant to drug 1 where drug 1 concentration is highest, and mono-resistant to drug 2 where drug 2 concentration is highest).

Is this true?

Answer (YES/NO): YES